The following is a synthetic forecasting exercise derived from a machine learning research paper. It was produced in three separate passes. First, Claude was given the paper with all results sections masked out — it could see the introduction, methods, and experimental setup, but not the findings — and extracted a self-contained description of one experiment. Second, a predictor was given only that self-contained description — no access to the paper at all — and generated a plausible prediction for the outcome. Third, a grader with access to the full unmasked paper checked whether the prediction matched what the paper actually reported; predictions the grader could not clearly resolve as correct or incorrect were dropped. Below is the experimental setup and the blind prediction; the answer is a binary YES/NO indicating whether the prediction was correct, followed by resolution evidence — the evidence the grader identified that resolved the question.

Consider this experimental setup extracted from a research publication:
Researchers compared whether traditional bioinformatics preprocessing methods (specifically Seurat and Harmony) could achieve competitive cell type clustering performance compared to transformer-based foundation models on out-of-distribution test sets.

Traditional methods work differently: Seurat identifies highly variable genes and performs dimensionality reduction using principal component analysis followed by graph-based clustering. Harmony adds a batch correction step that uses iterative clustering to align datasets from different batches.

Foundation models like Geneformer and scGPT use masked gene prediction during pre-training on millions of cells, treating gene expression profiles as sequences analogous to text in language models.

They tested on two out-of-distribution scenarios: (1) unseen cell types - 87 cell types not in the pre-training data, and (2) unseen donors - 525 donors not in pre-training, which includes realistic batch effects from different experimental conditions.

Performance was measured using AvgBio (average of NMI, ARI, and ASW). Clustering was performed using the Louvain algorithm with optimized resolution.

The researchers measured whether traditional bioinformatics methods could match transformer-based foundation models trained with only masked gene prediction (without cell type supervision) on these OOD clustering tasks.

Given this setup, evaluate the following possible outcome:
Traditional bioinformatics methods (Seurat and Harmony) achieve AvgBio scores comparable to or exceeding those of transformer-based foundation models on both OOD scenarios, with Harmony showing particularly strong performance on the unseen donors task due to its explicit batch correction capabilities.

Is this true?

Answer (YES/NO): NO